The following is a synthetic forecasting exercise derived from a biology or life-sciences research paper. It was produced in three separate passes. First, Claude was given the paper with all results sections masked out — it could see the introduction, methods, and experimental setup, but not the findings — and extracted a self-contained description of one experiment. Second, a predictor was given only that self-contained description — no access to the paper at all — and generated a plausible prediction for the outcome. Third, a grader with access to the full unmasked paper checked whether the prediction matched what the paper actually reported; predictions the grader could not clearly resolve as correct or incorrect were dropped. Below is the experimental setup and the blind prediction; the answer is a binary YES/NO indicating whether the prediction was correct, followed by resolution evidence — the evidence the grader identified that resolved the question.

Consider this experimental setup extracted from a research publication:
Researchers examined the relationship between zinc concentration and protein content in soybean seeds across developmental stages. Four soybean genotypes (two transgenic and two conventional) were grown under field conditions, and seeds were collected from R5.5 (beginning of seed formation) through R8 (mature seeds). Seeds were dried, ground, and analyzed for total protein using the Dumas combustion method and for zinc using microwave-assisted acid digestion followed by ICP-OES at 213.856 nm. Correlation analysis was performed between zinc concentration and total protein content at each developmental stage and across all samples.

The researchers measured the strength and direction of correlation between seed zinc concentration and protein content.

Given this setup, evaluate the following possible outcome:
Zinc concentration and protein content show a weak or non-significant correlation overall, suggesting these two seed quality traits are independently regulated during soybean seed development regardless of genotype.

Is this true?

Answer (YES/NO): NO